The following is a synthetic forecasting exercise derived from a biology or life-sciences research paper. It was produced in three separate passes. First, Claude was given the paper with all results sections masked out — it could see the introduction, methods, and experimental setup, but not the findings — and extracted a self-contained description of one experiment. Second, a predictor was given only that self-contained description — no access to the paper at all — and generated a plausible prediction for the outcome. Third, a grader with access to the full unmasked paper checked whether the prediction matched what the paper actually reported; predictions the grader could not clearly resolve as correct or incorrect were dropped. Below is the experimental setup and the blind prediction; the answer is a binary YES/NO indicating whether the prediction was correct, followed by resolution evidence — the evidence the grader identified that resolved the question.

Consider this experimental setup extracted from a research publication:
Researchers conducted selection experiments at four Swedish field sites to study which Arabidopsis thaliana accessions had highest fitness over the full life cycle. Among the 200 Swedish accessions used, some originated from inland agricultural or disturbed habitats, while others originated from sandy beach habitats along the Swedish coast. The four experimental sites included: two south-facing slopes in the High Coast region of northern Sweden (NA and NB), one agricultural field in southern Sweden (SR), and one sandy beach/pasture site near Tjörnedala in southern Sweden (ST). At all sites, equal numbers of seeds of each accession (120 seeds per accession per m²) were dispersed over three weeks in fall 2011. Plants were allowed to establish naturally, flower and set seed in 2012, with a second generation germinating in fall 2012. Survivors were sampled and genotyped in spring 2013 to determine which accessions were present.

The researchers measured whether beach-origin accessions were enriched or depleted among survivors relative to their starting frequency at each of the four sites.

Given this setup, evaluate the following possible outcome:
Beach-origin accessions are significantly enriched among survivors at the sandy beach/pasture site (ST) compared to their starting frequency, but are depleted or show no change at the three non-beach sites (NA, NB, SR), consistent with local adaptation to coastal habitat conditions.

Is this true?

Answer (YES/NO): NO